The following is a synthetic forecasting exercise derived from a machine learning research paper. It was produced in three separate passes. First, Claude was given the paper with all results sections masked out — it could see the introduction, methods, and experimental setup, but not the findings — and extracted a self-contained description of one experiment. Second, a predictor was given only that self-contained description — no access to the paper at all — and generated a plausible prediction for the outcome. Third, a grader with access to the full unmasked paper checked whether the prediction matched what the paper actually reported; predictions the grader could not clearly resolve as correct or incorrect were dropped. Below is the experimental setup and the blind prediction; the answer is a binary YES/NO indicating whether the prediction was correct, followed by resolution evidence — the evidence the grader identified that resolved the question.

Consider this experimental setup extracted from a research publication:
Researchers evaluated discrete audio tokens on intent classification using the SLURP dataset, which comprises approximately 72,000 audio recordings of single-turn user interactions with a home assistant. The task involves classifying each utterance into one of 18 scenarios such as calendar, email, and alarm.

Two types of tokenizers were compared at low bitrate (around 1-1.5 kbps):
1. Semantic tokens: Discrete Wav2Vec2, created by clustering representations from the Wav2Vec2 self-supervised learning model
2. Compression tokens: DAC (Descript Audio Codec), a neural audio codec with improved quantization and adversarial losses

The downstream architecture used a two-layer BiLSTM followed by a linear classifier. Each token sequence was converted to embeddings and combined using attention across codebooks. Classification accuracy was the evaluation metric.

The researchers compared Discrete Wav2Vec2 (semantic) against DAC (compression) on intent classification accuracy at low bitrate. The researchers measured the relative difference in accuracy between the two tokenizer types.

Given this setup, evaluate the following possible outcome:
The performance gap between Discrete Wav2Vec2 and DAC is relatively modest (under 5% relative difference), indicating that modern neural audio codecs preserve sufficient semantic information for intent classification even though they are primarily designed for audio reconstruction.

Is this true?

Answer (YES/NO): NO